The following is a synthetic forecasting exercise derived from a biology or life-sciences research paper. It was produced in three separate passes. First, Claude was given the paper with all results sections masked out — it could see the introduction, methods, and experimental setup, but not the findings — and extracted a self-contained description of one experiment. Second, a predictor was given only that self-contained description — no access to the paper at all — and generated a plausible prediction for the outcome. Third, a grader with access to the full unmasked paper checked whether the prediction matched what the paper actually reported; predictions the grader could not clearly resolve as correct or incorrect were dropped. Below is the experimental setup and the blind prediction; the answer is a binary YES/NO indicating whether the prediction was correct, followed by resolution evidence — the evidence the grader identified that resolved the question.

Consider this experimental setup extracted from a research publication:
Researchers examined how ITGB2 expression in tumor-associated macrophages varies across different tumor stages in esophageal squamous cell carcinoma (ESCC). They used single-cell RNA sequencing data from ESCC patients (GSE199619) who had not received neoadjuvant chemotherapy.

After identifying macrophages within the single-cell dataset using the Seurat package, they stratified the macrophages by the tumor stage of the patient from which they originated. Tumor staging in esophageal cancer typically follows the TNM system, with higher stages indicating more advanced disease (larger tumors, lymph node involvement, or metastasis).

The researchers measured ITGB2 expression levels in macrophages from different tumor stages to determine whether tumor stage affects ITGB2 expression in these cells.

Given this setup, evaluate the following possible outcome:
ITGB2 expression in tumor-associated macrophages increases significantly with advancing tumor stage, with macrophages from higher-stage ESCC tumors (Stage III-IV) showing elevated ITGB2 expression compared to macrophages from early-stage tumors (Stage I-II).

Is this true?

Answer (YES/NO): YES